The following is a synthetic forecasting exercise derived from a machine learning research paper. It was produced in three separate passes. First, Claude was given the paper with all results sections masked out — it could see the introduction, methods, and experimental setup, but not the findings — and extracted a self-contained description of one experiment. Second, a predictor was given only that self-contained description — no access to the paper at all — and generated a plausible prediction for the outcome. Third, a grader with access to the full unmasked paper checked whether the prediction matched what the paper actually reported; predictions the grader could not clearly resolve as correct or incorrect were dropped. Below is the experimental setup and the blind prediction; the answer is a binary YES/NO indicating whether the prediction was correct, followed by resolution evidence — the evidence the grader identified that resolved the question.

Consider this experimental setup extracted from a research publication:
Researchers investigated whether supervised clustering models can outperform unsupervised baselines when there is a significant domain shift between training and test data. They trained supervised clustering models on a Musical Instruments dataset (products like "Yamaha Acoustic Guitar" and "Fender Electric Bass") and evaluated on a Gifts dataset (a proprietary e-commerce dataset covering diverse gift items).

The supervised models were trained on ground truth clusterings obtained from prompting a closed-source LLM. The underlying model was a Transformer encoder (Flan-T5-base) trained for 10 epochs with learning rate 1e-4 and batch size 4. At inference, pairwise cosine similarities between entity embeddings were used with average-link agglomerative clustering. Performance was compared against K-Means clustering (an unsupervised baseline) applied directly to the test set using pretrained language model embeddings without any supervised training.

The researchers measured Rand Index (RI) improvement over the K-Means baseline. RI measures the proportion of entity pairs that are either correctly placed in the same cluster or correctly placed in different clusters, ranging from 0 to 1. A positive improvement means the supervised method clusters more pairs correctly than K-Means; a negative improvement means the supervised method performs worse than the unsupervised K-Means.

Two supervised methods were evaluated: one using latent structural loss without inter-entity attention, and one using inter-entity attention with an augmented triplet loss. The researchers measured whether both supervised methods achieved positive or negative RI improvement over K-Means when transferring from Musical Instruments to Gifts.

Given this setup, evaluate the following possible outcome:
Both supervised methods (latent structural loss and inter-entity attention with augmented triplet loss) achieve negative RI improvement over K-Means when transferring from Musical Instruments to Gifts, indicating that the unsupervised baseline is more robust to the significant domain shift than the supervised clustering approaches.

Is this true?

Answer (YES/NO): YES